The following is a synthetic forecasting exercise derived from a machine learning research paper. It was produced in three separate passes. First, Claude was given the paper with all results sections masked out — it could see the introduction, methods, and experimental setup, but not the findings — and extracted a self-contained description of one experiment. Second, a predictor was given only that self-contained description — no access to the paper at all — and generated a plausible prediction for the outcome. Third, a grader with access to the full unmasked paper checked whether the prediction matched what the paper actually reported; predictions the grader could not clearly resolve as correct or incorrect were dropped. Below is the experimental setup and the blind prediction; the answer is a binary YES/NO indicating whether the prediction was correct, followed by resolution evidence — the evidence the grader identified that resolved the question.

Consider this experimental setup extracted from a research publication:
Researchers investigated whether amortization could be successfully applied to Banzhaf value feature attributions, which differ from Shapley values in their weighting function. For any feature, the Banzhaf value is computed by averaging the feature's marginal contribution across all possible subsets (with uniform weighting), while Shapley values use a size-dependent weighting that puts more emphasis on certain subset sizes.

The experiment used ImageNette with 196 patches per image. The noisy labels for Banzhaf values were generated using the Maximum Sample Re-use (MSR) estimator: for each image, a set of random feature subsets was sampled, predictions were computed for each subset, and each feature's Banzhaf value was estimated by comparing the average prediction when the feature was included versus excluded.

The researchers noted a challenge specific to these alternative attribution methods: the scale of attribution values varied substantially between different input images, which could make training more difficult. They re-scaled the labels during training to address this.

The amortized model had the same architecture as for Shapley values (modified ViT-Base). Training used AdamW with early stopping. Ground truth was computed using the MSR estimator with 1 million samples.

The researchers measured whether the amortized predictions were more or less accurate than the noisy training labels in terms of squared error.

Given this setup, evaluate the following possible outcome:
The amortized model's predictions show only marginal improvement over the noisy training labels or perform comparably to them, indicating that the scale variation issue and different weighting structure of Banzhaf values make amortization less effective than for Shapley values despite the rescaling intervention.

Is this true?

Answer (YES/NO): NO